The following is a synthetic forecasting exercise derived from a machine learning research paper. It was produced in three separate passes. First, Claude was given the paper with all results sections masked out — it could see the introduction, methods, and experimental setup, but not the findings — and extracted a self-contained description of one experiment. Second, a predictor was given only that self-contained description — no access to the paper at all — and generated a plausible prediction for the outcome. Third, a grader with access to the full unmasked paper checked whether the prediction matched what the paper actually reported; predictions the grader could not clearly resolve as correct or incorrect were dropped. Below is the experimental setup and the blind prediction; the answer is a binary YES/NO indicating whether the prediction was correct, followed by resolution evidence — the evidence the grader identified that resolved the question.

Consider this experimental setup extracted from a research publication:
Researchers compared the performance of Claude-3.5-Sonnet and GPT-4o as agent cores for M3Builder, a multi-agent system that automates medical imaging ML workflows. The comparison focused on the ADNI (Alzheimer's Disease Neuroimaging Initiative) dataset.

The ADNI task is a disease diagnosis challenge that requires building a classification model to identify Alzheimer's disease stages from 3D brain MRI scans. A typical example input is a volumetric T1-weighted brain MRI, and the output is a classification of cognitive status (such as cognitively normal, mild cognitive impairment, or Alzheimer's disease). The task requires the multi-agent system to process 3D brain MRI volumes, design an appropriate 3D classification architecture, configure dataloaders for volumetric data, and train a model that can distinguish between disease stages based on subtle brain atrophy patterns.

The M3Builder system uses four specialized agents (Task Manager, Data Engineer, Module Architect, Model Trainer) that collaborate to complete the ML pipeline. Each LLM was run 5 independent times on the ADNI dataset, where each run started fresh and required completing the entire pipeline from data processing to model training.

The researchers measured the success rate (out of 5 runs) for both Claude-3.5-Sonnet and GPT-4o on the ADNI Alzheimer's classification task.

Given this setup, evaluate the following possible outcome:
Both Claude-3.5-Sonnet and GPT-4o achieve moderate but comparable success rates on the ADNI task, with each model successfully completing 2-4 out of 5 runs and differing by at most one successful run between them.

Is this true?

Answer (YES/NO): NO